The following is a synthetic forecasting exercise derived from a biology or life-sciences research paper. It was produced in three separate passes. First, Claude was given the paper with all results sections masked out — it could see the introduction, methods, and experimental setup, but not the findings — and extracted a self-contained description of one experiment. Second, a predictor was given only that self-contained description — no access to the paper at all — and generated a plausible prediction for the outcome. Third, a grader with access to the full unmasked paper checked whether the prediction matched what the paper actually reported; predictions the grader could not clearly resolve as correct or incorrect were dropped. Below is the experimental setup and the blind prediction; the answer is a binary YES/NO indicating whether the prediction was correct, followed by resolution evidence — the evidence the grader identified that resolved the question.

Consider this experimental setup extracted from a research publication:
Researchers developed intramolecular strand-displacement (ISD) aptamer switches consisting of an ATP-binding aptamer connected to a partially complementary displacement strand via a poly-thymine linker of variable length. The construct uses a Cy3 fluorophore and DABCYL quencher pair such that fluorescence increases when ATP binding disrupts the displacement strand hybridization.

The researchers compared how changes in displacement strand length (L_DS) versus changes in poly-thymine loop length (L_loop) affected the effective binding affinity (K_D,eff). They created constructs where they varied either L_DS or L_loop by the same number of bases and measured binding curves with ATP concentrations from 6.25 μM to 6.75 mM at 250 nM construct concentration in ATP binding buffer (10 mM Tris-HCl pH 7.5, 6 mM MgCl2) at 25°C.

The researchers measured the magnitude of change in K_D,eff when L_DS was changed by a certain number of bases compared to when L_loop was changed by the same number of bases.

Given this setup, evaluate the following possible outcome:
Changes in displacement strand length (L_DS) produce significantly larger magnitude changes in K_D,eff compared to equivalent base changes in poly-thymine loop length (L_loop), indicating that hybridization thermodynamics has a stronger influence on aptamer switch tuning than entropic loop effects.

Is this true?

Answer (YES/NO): YES